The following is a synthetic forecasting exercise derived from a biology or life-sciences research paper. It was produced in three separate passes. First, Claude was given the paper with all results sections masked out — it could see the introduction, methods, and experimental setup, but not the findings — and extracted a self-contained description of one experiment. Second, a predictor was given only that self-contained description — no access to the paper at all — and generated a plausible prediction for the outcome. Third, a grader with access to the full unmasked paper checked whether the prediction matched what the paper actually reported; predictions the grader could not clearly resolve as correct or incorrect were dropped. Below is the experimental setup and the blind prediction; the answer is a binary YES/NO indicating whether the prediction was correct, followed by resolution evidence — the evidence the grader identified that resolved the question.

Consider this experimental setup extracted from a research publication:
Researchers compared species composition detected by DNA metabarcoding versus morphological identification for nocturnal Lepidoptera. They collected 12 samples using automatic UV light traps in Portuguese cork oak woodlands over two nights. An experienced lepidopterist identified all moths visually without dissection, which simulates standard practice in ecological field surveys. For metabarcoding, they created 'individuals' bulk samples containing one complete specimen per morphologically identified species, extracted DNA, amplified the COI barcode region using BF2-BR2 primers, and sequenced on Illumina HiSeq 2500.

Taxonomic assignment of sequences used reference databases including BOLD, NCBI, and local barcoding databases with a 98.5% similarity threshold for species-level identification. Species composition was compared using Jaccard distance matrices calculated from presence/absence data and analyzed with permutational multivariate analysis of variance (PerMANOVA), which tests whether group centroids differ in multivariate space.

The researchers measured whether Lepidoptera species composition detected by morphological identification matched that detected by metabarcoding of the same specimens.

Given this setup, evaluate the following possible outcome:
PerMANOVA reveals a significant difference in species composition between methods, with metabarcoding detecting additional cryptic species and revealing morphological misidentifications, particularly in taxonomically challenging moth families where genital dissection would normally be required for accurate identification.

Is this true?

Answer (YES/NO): NO